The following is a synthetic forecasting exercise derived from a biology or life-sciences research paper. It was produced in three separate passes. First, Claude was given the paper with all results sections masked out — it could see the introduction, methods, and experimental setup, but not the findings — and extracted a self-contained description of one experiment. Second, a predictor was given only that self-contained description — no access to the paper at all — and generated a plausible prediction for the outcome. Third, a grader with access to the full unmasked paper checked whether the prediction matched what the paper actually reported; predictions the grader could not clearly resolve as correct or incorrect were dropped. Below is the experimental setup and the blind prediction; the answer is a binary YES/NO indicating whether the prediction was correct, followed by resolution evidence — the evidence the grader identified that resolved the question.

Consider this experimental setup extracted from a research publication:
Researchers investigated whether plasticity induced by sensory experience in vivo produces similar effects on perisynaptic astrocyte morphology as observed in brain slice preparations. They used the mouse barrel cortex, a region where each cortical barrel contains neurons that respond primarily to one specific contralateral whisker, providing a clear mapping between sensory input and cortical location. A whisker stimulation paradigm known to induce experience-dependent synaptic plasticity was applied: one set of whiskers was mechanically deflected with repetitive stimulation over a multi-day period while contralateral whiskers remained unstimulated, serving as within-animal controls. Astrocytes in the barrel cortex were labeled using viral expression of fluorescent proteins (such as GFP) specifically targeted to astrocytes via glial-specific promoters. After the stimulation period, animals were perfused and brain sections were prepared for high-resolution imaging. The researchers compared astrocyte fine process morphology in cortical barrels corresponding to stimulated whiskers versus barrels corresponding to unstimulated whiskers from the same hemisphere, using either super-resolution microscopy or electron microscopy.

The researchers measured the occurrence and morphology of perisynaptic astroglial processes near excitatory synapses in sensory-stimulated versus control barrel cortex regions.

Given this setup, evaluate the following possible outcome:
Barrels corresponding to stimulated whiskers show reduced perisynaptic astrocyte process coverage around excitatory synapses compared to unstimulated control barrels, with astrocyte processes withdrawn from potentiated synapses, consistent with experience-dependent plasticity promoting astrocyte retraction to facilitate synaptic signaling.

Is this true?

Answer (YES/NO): YES